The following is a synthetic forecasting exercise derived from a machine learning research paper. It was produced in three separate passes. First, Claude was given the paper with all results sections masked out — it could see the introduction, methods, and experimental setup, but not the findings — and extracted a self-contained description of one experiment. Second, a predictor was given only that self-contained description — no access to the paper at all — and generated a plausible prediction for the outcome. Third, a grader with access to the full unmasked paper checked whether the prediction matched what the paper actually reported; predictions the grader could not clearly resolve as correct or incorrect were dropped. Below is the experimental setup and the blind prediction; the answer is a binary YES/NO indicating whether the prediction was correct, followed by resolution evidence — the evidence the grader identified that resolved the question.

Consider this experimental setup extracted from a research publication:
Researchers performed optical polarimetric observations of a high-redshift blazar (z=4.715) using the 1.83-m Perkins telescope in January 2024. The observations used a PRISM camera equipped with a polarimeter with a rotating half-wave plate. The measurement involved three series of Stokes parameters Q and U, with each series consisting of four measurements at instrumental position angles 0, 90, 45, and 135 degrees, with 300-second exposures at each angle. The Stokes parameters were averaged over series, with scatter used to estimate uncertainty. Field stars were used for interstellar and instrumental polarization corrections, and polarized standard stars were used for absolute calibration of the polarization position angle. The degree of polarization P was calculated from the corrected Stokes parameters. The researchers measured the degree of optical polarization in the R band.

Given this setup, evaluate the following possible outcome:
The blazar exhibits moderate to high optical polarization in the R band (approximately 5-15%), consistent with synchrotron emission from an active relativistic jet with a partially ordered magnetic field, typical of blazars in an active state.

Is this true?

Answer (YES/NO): YES